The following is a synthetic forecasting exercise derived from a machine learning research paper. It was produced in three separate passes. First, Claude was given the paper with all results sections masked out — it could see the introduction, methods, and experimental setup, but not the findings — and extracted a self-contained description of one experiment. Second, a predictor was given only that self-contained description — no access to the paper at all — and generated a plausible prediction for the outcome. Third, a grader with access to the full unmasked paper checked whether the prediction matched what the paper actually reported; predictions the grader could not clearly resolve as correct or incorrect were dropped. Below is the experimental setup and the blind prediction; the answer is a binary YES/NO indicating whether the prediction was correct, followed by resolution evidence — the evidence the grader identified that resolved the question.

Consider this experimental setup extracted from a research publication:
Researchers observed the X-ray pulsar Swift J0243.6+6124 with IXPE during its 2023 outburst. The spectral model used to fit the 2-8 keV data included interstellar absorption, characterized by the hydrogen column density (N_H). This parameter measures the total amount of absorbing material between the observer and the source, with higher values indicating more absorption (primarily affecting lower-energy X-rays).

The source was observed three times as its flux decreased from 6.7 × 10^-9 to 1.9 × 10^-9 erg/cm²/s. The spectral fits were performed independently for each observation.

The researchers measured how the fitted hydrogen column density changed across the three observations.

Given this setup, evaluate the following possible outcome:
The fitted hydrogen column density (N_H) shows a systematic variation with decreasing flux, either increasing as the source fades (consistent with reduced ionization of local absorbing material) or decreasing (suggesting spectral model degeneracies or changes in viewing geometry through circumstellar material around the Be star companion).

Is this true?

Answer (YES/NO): YES